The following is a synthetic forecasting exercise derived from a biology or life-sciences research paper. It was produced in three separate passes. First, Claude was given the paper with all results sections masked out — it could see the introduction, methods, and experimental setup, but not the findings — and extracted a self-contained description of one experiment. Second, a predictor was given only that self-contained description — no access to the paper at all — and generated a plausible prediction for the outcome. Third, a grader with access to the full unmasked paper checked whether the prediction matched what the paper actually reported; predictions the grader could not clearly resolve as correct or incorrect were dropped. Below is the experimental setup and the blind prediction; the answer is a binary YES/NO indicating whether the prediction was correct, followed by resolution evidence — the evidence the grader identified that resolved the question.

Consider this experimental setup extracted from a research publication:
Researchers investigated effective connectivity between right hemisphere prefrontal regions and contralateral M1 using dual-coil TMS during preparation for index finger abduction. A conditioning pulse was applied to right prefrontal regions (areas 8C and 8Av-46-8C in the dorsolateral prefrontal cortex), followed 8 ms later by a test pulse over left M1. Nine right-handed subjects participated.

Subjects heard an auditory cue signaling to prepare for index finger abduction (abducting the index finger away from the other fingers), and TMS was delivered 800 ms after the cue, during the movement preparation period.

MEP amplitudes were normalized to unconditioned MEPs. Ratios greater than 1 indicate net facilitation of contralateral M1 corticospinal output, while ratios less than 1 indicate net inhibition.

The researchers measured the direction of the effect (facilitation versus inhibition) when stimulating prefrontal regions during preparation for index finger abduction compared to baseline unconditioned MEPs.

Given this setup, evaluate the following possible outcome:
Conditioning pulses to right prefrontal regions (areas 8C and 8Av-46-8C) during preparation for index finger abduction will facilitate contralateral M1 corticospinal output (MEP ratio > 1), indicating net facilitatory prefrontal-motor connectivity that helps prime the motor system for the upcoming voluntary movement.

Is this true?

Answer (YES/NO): NO